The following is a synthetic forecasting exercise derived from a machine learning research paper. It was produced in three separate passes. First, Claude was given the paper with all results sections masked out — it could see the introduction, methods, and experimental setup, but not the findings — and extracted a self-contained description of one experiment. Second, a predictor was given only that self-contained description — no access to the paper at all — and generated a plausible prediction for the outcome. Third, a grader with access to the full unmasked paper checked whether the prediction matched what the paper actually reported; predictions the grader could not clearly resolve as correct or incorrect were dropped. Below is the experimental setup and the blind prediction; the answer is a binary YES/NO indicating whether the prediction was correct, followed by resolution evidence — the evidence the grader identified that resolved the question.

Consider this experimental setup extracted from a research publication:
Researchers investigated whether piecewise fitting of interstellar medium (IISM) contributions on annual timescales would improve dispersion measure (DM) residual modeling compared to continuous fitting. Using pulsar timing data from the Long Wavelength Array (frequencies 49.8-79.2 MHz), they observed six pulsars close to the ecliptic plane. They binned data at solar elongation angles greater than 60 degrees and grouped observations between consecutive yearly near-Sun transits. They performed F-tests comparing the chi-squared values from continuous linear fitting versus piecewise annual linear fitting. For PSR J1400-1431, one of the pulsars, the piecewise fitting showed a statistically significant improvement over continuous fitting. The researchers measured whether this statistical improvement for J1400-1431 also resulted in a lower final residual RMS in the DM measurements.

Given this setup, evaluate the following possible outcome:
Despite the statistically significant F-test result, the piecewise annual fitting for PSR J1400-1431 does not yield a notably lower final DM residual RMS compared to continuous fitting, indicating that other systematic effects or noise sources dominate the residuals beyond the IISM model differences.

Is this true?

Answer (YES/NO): YES